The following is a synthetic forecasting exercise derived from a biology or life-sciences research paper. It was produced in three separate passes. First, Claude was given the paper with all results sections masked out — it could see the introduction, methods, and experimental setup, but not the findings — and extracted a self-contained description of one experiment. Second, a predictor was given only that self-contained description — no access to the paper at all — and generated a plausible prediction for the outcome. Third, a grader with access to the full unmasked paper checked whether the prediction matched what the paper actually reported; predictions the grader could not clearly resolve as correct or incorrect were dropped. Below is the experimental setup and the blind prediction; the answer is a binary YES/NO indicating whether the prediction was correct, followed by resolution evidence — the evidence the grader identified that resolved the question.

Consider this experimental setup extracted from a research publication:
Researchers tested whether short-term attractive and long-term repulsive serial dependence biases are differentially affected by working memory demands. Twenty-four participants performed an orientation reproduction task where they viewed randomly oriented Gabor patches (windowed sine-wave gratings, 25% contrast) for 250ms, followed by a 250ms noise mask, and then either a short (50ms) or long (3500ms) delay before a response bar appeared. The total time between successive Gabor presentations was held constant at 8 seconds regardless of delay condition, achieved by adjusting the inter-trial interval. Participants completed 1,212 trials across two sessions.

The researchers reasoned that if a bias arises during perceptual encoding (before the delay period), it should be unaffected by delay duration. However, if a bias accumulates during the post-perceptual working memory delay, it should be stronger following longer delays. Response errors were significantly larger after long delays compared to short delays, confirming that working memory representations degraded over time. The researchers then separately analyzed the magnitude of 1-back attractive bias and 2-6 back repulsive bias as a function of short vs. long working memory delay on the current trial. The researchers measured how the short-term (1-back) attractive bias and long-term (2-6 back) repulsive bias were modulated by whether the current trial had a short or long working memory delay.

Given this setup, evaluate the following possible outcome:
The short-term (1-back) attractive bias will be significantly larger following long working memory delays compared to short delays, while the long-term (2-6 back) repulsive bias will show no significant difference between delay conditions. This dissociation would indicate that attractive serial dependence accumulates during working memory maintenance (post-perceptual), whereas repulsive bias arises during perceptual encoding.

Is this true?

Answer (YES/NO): YES